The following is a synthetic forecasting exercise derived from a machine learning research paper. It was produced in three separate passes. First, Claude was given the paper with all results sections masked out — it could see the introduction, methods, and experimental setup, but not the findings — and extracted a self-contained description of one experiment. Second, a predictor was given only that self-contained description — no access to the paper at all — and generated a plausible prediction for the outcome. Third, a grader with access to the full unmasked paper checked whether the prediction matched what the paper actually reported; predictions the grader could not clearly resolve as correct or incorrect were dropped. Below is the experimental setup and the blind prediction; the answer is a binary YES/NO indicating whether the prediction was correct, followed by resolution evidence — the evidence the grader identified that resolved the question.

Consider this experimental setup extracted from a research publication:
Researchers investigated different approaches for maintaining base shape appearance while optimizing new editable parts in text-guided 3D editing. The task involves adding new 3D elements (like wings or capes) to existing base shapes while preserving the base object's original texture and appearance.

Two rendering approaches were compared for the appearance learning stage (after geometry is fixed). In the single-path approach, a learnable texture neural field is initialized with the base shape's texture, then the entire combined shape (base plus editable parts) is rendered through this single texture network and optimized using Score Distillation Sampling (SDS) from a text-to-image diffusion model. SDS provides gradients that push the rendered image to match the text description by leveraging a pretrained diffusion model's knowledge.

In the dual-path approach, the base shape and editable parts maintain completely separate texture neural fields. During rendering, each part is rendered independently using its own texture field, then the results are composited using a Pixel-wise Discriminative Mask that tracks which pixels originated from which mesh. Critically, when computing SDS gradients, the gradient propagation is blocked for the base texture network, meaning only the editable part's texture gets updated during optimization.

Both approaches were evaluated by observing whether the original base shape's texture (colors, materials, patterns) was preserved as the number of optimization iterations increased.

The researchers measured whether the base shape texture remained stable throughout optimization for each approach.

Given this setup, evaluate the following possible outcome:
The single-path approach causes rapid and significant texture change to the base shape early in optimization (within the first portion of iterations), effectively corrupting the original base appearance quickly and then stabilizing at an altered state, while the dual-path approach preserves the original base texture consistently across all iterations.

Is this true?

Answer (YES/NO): NO